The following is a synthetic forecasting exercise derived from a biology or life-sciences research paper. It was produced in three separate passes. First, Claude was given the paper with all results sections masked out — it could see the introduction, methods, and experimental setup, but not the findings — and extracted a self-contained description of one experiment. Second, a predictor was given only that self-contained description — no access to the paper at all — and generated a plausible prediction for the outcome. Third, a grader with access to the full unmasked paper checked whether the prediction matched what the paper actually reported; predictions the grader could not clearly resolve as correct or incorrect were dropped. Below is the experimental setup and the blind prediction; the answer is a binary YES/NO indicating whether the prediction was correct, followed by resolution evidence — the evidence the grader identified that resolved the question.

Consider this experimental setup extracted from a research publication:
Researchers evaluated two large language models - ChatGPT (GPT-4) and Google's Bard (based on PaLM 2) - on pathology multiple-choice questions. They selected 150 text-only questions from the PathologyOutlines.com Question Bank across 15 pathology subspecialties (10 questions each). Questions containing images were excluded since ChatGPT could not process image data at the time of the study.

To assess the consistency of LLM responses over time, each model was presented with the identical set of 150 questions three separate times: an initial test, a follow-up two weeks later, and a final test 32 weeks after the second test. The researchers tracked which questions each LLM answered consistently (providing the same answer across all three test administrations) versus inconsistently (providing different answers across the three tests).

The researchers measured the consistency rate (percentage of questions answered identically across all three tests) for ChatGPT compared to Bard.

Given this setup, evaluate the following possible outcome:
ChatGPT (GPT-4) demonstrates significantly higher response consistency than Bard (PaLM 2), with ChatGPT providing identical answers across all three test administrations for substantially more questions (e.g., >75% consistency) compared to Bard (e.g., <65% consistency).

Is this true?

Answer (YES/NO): YES